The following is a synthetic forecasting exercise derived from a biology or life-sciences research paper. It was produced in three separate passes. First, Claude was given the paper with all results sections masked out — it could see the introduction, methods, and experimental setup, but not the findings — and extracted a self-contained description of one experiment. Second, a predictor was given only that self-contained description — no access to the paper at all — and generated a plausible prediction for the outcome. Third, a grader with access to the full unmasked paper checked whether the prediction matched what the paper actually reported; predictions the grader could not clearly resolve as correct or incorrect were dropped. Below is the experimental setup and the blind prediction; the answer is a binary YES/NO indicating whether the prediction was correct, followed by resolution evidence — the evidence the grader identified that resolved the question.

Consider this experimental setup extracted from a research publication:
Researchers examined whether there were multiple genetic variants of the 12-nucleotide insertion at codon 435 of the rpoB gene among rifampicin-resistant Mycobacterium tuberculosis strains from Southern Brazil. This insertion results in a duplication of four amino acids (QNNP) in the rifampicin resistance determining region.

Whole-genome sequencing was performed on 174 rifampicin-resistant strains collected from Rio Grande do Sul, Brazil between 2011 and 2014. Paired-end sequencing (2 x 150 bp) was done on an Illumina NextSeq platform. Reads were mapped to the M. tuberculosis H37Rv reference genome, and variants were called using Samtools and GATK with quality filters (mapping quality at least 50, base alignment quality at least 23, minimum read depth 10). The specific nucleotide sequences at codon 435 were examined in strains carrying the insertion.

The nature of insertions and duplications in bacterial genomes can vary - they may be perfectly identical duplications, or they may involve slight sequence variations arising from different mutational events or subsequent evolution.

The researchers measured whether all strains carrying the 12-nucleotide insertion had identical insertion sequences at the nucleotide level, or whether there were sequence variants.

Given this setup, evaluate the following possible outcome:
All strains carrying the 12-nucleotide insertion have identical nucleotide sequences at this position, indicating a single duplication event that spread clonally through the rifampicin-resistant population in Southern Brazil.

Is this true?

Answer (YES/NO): NO